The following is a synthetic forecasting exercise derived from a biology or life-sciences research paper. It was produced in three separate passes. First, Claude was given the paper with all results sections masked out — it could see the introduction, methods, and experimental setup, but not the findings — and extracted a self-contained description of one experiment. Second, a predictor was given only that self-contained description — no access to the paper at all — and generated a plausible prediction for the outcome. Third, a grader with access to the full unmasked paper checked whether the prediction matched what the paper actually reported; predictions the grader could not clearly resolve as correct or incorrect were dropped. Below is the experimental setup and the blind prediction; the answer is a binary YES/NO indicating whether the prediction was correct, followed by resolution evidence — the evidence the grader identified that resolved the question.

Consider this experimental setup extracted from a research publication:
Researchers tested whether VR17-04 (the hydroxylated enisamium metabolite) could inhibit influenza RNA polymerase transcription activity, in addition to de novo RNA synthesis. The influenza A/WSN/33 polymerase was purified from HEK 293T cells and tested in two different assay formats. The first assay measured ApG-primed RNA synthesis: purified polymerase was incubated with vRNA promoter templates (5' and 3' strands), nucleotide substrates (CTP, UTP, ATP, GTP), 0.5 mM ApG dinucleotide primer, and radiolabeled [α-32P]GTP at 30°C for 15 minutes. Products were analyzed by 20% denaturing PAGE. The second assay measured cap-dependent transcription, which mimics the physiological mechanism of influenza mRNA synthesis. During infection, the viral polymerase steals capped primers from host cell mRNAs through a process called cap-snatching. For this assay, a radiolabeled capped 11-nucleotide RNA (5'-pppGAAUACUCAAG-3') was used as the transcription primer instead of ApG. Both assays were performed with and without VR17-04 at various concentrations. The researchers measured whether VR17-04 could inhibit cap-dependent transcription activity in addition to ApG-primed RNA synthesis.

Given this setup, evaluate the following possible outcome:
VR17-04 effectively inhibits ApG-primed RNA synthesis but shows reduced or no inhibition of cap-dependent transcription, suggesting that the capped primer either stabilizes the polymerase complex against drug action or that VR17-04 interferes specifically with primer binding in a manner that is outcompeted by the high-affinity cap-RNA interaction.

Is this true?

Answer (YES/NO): NO